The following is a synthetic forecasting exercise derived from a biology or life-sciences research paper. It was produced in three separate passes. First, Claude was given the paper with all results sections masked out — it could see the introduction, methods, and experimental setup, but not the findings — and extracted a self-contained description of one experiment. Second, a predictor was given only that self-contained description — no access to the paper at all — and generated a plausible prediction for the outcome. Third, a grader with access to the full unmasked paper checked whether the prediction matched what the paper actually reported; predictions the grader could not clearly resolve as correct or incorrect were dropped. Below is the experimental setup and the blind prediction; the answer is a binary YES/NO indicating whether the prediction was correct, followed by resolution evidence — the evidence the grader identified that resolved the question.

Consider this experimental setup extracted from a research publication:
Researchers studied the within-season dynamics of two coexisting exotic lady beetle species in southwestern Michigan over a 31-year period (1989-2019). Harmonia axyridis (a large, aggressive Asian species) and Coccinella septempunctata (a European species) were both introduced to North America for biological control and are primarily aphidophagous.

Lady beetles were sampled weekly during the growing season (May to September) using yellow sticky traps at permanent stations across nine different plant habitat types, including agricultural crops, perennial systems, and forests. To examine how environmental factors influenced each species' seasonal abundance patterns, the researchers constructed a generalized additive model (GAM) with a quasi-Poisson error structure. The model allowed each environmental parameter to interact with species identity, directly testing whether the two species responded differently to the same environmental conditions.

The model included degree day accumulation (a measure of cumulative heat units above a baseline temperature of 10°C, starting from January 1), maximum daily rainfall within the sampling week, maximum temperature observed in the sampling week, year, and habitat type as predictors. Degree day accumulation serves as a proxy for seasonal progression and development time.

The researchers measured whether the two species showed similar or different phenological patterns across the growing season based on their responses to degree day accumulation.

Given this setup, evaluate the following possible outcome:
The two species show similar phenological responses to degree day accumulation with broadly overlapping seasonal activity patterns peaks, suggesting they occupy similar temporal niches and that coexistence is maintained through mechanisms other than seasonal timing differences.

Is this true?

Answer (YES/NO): NO